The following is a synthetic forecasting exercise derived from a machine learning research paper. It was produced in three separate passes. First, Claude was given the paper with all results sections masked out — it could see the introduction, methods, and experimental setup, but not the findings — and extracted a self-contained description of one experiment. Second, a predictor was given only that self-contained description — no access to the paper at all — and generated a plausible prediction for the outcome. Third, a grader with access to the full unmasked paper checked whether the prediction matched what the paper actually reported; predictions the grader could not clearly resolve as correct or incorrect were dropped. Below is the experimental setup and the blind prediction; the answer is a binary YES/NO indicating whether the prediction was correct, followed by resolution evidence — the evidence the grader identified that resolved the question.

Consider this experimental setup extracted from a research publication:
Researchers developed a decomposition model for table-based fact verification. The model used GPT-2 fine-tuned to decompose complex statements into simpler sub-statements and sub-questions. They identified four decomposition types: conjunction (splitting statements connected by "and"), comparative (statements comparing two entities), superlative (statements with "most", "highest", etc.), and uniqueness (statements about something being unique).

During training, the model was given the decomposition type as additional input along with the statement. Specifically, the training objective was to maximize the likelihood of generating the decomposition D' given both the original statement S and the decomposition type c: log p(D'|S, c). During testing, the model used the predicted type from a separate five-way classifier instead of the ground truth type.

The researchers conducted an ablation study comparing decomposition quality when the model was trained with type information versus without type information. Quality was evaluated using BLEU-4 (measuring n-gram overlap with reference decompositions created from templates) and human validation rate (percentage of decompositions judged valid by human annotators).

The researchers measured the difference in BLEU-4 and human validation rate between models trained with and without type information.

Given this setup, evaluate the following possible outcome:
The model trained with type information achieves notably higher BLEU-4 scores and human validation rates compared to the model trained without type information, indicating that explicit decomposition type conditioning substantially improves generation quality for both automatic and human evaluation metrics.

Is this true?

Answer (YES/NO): NO